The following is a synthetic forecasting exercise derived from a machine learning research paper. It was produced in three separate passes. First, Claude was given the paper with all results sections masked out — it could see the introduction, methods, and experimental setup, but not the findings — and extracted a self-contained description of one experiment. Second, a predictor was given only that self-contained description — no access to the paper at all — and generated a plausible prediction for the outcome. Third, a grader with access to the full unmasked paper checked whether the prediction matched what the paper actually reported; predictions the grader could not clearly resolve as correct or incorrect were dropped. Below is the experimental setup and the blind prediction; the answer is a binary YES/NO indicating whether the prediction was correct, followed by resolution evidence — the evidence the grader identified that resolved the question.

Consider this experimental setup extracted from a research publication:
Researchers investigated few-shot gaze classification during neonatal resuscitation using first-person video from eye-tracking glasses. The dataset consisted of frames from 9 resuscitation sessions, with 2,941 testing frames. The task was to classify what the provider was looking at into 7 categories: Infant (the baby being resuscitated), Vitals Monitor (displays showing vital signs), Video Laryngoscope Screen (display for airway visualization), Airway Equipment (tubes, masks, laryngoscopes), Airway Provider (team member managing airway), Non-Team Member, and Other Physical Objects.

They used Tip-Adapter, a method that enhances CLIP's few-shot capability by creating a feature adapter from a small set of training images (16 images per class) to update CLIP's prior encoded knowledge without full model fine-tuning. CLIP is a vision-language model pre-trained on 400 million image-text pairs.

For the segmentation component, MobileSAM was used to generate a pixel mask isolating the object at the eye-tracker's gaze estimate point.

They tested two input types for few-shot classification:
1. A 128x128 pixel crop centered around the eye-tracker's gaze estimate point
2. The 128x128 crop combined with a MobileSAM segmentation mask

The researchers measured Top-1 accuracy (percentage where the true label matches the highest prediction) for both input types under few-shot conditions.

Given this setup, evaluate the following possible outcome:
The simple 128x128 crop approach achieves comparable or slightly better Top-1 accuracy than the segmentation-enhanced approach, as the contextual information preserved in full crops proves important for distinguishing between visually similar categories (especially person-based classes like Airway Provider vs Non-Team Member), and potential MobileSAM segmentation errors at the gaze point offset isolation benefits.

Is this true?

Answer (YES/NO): NO